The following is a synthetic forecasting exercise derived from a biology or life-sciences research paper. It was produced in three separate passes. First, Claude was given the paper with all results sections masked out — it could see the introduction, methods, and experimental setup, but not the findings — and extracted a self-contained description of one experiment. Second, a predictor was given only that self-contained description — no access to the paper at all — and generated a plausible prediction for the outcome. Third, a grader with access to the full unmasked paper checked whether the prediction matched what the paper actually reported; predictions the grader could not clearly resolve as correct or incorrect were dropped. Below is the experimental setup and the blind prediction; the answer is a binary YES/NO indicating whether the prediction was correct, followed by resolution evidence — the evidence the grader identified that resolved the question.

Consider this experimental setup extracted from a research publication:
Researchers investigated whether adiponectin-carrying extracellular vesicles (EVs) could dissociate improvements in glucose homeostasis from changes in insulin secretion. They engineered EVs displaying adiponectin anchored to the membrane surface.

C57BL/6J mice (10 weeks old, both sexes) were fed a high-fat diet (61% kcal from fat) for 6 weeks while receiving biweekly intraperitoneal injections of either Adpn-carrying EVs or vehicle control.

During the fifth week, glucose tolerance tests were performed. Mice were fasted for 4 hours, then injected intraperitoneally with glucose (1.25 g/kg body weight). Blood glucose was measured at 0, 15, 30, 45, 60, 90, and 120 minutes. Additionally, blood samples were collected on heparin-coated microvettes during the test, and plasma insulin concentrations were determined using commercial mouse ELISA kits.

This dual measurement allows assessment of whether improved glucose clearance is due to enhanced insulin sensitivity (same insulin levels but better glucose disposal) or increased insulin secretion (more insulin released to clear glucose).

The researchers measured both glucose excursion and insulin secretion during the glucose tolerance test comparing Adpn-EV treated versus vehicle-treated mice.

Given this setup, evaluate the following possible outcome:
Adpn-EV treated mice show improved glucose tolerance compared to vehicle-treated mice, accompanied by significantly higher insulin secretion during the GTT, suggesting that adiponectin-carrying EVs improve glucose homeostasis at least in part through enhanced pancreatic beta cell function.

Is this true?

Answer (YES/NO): NO